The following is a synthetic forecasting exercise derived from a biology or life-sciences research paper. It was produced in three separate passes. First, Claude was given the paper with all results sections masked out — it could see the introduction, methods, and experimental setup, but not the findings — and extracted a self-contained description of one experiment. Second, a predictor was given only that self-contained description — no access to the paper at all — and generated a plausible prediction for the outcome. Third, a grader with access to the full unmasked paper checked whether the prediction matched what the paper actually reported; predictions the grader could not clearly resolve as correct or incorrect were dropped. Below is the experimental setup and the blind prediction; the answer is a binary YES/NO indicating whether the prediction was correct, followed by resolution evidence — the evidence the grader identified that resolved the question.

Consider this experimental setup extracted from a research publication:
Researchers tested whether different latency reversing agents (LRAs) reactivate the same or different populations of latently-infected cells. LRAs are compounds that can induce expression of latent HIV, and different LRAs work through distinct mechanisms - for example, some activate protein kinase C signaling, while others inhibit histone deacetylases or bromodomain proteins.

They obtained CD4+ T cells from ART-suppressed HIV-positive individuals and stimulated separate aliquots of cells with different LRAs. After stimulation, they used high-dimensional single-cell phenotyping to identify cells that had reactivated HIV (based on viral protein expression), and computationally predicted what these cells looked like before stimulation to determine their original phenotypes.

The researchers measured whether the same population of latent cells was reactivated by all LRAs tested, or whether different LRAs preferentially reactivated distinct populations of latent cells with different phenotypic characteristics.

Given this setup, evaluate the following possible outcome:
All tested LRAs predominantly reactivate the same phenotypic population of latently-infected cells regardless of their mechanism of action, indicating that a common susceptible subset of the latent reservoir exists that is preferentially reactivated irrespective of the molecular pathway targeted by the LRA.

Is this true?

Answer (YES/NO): NO